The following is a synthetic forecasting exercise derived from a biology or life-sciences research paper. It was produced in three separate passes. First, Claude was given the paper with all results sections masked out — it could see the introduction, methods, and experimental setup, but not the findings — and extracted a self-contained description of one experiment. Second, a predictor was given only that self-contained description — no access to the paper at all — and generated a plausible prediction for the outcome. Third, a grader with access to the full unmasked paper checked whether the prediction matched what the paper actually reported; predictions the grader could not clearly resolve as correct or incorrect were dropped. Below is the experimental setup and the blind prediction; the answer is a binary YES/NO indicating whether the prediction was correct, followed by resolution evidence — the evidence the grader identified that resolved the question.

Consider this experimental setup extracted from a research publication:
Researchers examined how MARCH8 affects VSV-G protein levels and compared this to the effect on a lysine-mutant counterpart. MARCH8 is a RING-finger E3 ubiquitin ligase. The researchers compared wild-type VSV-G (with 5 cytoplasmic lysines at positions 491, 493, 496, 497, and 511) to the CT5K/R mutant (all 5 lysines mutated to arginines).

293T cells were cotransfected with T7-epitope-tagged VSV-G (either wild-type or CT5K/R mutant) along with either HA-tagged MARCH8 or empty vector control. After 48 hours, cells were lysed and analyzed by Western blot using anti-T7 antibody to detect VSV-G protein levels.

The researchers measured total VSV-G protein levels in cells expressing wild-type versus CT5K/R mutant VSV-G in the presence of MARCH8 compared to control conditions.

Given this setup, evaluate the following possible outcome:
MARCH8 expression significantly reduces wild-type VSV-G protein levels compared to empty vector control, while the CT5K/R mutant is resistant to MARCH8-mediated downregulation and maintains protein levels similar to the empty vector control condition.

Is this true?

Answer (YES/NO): YES